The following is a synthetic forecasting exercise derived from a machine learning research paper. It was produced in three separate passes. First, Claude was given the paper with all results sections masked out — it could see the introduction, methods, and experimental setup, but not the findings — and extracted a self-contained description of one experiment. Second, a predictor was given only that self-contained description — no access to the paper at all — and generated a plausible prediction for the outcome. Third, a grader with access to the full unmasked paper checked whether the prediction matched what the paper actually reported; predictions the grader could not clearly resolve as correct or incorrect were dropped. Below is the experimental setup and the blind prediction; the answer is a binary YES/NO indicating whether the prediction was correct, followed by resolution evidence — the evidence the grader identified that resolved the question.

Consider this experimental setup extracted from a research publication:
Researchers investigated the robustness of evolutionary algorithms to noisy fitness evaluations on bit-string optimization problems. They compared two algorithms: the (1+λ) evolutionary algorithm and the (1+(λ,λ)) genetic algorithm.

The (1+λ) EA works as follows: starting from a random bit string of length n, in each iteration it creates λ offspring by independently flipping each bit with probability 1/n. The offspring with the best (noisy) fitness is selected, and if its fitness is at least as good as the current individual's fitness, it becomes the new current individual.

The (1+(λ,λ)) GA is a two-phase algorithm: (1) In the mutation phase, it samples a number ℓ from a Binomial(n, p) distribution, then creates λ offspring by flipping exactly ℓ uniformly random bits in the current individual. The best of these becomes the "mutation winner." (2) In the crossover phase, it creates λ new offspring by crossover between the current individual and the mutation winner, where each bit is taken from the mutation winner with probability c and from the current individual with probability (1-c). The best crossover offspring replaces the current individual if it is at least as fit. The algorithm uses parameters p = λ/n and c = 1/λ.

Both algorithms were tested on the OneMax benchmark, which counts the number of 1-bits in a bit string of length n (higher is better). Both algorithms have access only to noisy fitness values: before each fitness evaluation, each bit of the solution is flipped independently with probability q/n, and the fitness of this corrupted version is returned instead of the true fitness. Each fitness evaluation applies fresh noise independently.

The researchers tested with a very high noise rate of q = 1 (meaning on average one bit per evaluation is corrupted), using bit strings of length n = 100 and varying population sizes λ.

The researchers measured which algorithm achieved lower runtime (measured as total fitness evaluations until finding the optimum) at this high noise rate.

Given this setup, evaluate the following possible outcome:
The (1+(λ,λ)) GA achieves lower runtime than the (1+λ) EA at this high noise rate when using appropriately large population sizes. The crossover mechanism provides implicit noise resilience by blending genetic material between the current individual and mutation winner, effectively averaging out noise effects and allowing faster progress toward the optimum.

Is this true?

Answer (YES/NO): YES